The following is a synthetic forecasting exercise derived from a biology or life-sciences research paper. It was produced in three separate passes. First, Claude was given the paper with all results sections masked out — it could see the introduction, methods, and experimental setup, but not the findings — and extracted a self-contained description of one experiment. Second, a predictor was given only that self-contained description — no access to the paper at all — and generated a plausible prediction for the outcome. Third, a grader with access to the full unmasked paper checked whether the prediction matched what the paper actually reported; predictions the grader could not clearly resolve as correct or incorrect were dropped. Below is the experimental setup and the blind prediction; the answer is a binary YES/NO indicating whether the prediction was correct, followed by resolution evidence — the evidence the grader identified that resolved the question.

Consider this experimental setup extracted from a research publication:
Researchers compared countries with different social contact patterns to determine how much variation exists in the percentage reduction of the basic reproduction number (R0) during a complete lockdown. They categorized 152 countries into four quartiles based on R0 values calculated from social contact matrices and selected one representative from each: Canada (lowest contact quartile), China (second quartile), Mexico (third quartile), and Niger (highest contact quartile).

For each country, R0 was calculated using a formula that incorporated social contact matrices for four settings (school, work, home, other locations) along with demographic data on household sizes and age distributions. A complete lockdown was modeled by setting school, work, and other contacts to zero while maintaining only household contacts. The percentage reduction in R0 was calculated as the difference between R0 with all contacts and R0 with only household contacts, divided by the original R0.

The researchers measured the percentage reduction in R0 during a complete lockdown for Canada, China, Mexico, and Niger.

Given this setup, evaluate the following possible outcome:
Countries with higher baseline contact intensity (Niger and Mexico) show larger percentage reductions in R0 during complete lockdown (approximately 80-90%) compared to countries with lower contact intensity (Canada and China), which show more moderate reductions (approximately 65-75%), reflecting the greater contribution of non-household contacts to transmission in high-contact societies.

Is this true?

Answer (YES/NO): NO